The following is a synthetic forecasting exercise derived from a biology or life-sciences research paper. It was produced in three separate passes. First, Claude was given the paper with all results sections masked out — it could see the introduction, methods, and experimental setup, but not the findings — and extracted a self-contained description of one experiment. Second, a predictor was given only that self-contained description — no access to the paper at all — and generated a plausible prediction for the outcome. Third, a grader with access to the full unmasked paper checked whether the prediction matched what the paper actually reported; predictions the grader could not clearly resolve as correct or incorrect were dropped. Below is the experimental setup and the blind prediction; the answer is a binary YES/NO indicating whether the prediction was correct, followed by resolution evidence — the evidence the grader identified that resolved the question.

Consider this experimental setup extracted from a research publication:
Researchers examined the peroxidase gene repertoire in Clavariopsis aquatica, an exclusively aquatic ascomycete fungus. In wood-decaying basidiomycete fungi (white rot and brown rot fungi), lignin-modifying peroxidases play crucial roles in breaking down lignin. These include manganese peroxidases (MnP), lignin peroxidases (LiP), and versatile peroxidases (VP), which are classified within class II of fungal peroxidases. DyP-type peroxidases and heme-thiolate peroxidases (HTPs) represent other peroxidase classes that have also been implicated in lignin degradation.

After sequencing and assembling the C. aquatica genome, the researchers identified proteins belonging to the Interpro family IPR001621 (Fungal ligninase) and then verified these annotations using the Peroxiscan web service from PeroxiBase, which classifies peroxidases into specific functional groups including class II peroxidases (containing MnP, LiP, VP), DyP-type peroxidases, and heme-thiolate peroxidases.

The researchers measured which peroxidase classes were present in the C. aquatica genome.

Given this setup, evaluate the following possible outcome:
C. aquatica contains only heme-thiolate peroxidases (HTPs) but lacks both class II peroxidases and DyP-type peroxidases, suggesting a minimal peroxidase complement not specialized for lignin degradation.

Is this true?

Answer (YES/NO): NO